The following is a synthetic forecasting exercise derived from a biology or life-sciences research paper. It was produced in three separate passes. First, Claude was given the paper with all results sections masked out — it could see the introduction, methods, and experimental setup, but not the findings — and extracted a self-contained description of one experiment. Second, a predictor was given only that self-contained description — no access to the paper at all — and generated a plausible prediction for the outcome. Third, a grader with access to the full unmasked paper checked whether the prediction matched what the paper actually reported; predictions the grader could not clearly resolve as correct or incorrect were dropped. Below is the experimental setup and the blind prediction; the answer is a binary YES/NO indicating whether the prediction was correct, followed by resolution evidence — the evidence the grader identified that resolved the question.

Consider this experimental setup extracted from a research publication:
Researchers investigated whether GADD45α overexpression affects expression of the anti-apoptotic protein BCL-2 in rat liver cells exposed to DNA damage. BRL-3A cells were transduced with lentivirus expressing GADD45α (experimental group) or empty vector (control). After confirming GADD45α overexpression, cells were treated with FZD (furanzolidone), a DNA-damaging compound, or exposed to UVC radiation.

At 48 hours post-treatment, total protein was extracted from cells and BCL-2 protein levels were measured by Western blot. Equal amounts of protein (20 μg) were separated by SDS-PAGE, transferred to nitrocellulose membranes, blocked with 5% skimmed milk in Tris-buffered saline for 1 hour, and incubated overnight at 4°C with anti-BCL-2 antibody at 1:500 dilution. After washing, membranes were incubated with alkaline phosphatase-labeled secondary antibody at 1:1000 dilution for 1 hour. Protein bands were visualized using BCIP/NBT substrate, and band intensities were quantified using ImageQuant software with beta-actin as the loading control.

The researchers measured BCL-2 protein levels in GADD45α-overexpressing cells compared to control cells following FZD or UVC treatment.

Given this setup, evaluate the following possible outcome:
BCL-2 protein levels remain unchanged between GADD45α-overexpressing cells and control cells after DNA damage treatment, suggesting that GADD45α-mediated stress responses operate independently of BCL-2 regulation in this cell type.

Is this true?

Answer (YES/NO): NO